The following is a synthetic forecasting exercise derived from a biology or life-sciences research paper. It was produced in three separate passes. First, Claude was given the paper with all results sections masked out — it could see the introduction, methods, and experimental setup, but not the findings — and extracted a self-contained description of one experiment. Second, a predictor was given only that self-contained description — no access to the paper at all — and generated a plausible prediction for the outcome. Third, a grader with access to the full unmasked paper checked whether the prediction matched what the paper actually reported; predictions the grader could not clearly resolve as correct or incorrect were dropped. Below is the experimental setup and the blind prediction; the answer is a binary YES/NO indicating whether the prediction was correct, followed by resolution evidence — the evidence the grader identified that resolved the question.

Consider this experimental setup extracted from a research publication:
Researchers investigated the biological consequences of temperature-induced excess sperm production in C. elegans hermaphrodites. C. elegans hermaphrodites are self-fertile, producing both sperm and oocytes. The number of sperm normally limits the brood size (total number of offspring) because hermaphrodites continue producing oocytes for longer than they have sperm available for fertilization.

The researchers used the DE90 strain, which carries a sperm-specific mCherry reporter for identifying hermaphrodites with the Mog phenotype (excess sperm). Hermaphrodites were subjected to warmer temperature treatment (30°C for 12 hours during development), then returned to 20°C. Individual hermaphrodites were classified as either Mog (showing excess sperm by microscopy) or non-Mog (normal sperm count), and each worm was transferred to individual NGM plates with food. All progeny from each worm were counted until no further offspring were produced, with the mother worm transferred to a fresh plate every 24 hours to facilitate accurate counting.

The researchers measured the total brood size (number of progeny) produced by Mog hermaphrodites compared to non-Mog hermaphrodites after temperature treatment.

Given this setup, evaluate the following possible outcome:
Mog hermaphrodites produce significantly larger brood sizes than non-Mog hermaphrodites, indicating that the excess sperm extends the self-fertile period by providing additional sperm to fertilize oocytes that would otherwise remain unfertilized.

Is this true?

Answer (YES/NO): YES